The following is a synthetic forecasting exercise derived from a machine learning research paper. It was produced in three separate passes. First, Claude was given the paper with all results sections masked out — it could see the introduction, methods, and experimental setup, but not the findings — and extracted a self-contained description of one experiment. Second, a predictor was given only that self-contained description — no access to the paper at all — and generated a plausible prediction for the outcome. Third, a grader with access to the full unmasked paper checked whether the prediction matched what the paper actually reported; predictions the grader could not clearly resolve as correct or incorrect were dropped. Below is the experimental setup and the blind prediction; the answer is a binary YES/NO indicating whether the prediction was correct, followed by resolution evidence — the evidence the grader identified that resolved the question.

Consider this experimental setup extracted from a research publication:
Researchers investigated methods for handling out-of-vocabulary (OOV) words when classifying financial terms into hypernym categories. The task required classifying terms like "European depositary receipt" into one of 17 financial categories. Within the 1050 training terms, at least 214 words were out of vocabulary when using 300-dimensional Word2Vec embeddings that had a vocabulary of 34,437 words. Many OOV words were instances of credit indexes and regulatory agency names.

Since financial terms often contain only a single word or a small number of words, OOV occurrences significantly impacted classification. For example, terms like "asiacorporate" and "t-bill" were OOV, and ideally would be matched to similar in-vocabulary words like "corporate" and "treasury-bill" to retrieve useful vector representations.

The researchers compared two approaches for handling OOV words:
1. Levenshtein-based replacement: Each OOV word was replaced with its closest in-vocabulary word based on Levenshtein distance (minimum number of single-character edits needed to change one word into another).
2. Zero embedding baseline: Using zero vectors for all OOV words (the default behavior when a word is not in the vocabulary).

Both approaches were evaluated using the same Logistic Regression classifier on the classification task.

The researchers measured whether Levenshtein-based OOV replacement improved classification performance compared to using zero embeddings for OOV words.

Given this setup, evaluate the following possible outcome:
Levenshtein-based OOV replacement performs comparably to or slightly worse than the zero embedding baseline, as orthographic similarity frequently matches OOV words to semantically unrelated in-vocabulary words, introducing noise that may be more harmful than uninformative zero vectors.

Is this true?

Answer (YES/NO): NO